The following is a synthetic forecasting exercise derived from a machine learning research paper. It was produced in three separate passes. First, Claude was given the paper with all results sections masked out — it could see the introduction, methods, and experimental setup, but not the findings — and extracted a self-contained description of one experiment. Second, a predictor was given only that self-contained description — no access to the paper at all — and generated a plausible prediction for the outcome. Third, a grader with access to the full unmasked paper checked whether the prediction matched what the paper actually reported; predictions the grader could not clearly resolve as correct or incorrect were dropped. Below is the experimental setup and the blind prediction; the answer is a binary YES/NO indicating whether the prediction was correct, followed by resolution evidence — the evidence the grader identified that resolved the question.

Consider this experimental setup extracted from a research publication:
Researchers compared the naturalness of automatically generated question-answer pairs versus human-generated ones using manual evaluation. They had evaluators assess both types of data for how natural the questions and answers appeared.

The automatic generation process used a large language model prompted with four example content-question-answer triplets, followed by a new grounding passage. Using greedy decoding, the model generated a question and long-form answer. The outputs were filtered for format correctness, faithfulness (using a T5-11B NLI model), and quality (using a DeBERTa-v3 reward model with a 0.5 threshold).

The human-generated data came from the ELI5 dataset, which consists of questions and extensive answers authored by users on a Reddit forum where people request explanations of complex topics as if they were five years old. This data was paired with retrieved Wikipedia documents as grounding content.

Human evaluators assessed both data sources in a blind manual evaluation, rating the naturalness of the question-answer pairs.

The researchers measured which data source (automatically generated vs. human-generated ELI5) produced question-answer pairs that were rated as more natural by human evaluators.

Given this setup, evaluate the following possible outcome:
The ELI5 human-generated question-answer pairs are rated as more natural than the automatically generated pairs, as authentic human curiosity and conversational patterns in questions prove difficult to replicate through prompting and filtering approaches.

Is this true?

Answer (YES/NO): NO